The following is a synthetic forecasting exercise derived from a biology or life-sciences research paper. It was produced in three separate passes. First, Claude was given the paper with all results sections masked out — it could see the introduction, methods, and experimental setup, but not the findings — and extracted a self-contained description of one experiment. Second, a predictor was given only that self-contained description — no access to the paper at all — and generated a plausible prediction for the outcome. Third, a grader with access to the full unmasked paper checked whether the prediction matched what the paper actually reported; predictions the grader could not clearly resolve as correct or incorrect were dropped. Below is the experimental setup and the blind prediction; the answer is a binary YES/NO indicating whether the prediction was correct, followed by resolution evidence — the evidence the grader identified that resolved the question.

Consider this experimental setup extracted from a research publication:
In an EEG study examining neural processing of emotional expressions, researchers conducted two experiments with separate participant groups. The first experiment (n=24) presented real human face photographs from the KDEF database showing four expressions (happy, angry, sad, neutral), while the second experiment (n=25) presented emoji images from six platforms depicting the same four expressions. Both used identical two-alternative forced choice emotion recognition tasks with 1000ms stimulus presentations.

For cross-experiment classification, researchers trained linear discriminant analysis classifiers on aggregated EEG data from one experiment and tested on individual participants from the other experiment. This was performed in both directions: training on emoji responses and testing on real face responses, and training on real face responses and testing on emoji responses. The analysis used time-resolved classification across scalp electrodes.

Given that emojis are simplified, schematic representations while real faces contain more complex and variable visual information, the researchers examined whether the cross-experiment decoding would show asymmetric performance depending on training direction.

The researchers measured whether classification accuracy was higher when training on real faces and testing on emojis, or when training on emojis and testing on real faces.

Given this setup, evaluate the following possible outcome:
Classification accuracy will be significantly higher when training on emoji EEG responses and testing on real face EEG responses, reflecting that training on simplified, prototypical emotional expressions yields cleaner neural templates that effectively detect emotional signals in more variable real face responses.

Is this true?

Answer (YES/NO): NO